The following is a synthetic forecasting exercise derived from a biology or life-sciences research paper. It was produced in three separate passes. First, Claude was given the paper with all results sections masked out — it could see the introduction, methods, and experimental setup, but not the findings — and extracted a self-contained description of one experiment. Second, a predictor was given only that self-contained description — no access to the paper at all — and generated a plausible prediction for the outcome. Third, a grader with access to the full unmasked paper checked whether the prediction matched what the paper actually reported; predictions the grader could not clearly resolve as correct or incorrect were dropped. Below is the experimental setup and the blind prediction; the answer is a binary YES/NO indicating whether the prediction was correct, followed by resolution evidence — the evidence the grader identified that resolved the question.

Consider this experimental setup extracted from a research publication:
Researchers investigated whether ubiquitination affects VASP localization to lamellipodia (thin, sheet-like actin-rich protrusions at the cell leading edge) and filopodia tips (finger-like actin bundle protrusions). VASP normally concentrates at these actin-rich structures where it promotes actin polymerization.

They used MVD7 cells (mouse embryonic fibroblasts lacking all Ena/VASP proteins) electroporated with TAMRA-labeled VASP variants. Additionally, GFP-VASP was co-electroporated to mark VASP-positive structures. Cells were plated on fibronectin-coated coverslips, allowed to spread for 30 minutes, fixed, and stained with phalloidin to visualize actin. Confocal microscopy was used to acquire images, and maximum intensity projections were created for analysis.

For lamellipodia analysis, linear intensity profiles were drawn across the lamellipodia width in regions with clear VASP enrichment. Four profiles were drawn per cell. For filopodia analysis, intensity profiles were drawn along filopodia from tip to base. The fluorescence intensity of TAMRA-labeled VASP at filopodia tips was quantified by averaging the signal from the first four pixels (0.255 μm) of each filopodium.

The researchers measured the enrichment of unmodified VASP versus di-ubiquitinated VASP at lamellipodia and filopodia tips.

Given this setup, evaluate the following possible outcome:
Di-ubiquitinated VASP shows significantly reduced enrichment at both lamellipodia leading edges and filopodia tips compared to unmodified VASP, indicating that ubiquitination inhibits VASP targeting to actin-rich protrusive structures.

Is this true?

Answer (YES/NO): YES